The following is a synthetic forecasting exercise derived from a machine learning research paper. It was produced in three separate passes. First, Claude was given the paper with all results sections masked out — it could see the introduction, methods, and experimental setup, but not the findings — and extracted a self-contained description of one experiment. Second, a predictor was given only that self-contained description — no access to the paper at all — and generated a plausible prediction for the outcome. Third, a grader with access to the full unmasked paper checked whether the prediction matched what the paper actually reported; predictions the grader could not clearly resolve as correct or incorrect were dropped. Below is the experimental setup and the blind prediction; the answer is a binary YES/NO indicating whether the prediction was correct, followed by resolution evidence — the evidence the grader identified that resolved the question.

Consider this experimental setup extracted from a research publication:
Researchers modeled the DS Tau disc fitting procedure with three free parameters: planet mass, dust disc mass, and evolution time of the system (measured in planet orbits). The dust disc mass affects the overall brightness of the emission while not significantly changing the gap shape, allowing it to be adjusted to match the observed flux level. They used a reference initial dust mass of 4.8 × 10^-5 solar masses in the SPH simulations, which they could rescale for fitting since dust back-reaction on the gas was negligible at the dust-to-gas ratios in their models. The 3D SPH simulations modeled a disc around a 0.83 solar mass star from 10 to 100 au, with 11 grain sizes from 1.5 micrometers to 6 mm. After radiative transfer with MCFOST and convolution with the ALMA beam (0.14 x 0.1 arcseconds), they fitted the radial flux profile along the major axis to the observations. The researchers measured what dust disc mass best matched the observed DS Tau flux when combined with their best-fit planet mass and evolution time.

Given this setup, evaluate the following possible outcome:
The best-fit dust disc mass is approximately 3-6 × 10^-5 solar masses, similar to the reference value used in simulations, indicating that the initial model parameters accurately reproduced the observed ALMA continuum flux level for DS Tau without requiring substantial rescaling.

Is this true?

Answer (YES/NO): NO